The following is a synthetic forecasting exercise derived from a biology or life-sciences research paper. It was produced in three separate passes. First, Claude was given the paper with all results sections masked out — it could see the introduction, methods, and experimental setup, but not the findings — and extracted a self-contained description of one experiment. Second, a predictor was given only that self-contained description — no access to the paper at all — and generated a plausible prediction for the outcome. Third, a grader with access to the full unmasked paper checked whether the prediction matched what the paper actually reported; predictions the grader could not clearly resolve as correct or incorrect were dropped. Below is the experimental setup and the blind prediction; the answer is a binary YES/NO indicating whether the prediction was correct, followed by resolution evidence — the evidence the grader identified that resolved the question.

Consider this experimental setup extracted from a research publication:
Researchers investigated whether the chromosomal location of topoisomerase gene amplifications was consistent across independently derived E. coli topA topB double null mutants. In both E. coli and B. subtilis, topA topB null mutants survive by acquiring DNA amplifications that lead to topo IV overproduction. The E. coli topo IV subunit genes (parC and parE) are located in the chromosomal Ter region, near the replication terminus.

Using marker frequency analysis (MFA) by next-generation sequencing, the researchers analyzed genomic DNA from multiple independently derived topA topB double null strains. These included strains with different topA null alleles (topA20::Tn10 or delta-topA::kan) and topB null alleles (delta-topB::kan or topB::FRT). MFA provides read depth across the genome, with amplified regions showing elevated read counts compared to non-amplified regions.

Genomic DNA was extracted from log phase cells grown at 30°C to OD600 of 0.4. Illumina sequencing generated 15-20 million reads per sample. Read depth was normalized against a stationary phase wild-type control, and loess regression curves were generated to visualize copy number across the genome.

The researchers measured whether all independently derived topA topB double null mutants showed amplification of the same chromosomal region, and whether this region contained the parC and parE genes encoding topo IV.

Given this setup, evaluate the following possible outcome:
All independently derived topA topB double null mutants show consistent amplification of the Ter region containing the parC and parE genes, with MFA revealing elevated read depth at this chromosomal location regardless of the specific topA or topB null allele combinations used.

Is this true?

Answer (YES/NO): NO